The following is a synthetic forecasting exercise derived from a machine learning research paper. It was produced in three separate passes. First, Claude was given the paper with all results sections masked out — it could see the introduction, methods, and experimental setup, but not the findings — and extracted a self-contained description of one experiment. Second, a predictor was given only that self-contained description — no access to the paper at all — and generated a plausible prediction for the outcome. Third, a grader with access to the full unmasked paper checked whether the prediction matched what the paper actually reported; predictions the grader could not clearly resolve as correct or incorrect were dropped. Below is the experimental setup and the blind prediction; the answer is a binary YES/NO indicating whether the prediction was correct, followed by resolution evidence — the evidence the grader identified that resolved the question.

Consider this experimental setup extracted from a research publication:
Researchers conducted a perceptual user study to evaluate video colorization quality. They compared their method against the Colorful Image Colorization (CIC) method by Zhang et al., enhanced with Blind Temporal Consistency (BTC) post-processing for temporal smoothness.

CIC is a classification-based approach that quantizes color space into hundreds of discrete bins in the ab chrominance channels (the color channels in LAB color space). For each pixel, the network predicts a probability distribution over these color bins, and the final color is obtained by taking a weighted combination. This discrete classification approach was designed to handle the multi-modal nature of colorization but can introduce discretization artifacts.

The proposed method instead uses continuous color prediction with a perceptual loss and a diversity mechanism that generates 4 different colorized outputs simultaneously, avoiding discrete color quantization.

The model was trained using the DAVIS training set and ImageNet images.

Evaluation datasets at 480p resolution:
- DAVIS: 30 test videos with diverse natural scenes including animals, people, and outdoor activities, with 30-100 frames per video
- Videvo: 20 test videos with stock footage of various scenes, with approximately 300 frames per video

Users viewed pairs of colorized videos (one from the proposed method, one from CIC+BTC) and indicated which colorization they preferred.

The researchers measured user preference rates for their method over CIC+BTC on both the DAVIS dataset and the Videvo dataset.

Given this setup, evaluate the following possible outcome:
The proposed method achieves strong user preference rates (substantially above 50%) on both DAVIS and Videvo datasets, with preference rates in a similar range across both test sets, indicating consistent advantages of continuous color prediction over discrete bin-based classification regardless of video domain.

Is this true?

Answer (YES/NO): YES